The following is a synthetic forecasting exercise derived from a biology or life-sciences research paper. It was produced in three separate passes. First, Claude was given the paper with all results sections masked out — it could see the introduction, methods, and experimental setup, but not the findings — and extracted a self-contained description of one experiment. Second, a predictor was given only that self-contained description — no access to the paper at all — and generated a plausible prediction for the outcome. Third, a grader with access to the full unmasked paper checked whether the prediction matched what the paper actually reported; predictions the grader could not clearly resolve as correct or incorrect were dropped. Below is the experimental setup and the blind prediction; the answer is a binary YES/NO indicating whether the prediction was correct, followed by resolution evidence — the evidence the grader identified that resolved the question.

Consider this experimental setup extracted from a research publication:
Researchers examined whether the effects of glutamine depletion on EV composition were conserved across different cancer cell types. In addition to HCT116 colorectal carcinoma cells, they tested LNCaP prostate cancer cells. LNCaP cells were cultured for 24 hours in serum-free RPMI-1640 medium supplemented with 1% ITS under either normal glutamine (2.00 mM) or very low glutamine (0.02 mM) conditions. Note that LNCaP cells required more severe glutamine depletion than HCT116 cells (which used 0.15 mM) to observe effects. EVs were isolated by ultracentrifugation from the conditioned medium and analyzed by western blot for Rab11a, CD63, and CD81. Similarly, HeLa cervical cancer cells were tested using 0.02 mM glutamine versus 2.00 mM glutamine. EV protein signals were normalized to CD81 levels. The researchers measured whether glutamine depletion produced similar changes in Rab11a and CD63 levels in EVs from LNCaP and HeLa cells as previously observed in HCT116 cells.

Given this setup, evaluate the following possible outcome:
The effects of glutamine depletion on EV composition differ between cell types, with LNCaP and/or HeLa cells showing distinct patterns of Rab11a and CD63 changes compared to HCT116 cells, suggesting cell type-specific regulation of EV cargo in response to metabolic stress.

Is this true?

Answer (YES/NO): NO